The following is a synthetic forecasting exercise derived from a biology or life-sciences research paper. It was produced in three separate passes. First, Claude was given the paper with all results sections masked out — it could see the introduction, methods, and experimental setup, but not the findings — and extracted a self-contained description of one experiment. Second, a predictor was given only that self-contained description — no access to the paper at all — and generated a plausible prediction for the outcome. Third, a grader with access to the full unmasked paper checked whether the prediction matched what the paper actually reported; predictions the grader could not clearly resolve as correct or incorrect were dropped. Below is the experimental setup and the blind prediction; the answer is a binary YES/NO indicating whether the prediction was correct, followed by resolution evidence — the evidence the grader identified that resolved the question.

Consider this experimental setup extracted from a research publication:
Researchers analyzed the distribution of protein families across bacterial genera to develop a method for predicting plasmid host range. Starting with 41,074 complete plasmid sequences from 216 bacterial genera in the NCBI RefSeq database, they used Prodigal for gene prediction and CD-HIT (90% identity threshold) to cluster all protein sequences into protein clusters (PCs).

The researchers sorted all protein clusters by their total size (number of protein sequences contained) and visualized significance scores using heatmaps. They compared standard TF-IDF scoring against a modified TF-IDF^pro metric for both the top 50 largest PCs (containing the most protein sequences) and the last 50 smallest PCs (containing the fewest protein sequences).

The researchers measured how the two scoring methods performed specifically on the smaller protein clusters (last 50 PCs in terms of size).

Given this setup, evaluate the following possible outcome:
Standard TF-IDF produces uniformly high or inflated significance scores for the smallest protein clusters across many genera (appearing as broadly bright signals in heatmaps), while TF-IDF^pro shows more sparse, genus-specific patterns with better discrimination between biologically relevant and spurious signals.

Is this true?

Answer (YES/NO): NO